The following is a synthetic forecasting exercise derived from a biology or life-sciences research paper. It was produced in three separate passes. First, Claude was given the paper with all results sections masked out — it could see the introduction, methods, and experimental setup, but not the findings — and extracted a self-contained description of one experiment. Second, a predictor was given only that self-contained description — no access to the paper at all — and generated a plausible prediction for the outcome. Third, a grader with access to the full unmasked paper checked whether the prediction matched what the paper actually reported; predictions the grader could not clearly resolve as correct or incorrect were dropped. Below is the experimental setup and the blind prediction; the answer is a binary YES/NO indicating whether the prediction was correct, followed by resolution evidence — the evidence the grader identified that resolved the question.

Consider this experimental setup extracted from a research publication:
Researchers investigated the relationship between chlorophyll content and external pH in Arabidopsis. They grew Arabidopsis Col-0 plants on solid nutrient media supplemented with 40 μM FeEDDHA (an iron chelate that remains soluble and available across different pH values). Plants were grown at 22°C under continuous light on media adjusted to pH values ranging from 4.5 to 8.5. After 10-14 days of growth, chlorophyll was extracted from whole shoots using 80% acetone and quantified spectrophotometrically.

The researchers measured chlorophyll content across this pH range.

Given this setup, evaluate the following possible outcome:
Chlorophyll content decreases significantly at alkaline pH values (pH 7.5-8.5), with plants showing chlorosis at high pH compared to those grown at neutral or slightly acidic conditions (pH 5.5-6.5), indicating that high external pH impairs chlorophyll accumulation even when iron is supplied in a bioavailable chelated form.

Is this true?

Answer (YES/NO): YES